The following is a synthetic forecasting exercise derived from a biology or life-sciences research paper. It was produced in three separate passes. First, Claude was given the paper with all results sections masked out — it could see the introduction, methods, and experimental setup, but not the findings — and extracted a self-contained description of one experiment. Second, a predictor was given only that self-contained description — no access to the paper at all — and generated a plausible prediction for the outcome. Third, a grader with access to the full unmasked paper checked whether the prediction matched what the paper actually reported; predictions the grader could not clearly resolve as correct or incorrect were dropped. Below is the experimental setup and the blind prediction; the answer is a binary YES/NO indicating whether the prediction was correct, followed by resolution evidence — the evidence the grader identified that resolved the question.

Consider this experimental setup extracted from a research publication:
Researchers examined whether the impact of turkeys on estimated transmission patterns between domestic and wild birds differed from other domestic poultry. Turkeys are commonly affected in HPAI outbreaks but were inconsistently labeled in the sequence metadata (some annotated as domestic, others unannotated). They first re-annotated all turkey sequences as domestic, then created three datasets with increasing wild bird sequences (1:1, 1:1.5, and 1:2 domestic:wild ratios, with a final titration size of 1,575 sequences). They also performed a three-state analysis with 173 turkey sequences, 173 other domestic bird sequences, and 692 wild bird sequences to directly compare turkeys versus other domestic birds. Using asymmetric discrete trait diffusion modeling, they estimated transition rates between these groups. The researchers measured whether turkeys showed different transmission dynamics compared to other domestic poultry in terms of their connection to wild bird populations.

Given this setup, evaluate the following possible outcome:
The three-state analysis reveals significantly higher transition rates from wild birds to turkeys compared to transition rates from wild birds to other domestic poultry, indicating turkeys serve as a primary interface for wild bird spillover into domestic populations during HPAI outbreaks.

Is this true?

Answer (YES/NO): NO